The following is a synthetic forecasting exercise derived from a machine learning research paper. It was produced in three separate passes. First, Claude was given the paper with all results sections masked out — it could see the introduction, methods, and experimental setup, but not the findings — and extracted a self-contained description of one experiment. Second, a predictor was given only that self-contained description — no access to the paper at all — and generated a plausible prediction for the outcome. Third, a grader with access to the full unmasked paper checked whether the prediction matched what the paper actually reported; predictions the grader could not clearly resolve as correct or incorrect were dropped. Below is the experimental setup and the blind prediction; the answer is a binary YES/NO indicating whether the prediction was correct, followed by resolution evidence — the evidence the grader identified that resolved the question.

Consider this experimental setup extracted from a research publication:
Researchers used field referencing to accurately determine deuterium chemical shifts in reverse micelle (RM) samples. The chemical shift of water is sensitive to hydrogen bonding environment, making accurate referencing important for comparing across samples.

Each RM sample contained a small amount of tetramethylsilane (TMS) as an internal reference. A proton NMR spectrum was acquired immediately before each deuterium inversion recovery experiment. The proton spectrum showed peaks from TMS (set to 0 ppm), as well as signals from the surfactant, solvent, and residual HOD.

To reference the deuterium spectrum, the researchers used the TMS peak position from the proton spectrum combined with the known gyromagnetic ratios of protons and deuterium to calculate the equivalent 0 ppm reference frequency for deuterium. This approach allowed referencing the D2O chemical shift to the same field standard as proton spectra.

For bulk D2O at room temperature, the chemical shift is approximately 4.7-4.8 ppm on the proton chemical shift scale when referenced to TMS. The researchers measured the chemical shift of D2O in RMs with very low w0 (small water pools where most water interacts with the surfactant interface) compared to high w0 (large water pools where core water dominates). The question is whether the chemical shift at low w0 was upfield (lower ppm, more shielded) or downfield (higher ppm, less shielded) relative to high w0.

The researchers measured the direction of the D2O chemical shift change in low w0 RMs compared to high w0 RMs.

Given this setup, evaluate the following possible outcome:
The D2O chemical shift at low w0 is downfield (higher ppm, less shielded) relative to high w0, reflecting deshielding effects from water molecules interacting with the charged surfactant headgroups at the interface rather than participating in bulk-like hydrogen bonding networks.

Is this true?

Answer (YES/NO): NO